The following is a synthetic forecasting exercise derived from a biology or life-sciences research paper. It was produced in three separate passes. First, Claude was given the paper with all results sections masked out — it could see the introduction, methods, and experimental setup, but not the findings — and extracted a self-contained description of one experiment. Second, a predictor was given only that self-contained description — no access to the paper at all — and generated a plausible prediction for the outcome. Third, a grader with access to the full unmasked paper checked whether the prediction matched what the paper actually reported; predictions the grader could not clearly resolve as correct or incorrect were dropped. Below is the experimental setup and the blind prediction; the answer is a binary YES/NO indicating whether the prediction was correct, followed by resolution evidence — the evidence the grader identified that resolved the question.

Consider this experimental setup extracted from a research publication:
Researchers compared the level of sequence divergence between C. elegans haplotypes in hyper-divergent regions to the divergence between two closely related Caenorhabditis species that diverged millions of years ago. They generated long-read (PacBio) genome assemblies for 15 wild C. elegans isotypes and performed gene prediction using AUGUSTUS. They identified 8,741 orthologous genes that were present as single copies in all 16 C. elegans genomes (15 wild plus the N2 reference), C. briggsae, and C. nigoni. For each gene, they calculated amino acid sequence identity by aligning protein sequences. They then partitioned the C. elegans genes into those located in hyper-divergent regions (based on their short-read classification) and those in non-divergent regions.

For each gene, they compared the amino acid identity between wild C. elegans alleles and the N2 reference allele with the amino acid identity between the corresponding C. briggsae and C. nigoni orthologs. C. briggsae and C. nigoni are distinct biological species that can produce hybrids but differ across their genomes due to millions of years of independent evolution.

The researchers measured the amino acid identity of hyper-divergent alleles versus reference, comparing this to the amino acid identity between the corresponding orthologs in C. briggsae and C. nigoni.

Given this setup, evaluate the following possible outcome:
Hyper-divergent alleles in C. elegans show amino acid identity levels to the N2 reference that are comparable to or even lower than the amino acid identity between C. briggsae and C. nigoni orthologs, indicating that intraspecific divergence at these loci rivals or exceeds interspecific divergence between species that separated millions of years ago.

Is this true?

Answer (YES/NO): YES